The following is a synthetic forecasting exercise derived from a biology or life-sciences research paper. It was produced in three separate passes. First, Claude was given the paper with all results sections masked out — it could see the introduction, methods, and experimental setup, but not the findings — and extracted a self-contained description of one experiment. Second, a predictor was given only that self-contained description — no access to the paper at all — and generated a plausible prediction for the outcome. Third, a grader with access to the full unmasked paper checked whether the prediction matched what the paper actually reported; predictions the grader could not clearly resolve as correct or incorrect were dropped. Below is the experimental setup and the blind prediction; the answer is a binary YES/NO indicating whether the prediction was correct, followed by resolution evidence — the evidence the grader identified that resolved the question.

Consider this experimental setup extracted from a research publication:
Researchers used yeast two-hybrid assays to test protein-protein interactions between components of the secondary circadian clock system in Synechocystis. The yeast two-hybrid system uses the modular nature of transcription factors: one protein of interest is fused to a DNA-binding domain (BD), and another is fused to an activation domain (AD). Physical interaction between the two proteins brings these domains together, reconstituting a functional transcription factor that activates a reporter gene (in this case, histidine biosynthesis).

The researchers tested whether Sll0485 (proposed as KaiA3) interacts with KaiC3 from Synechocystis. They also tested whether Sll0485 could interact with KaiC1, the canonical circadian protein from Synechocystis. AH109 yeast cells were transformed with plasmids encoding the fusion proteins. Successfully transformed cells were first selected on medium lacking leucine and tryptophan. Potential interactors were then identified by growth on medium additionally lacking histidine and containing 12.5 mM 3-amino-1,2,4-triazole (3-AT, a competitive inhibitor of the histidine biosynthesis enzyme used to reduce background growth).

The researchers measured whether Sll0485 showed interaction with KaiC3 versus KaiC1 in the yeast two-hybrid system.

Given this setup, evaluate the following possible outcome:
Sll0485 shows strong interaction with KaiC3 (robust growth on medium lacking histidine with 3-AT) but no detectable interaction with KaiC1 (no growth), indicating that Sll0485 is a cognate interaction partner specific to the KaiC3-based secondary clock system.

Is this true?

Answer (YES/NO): YES